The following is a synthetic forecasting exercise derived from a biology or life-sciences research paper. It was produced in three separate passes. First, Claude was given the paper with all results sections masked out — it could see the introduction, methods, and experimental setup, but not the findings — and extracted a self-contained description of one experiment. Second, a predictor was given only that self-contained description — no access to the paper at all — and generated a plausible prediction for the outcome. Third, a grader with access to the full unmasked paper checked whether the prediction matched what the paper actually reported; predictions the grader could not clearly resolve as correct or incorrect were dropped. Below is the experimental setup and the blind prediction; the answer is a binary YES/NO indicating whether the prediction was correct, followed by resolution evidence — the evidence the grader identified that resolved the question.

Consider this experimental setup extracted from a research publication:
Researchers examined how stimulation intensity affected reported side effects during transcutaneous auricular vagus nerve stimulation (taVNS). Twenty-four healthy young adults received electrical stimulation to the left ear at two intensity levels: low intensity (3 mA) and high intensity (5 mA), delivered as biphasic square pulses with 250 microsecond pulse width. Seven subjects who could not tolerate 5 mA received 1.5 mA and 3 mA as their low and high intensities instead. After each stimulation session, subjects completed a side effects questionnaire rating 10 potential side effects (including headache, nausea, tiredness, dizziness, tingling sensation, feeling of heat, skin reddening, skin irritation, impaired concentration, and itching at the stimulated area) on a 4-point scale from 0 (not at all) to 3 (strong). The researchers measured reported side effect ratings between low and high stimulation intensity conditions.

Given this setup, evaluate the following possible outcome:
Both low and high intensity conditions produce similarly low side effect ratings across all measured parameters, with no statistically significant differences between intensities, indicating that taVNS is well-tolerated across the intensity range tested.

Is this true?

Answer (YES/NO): NO